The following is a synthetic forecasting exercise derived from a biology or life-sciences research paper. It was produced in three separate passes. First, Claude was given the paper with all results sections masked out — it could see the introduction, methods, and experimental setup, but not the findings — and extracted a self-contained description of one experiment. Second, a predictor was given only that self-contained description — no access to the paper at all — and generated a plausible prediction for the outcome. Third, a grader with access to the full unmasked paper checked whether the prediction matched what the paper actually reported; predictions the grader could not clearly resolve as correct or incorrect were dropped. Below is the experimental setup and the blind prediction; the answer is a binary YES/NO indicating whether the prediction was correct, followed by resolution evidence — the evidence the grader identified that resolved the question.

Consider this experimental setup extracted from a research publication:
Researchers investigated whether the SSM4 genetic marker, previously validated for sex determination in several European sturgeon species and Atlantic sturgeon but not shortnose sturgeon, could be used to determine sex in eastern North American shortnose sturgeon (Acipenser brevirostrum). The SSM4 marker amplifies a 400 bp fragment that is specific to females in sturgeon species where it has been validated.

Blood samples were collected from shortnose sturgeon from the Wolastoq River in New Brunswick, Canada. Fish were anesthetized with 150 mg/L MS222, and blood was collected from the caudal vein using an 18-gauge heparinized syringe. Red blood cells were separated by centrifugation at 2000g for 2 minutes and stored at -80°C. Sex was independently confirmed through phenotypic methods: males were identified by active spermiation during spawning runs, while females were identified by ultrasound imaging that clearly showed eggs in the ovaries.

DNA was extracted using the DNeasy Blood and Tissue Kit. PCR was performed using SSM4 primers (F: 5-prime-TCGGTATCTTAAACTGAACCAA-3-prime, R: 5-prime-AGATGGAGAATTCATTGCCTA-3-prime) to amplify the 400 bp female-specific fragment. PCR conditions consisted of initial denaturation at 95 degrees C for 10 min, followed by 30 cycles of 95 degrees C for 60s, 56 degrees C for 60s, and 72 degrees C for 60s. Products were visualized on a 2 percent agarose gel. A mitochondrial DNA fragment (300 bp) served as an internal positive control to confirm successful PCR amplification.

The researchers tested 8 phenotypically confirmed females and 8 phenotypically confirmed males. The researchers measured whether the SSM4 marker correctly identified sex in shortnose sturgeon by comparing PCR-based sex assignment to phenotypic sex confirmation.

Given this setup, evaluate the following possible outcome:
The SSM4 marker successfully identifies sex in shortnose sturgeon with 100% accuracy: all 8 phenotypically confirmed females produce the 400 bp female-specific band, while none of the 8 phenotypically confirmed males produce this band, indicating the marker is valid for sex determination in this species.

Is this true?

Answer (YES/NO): YES